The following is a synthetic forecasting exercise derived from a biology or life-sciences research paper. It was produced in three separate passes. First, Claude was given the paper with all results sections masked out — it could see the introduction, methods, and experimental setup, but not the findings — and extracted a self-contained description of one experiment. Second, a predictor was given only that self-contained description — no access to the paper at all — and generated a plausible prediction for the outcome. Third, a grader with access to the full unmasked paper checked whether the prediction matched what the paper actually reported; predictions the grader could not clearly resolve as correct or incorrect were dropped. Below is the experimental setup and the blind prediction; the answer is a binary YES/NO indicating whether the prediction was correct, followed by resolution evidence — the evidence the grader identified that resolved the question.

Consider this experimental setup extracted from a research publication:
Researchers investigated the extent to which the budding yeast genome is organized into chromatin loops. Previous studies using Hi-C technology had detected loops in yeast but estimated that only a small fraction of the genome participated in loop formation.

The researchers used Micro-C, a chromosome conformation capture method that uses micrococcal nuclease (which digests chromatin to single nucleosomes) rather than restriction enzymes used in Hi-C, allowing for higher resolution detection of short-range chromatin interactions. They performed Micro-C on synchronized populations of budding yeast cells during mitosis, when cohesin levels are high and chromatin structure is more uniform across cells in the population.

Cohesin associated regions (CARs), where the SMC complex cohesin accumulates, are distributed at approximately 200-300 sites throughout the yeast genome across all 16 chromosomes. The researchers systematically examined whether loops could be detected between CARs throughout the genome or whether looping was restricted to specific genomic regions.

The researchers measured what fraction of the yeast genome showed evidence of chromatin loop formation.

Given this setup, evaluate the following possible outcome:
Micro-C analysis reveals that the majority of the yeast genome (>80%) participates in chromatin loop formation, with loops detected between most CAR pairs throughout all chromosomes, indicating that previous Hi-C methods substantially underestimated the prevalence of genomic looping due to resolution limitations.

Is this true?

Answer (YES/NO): YES